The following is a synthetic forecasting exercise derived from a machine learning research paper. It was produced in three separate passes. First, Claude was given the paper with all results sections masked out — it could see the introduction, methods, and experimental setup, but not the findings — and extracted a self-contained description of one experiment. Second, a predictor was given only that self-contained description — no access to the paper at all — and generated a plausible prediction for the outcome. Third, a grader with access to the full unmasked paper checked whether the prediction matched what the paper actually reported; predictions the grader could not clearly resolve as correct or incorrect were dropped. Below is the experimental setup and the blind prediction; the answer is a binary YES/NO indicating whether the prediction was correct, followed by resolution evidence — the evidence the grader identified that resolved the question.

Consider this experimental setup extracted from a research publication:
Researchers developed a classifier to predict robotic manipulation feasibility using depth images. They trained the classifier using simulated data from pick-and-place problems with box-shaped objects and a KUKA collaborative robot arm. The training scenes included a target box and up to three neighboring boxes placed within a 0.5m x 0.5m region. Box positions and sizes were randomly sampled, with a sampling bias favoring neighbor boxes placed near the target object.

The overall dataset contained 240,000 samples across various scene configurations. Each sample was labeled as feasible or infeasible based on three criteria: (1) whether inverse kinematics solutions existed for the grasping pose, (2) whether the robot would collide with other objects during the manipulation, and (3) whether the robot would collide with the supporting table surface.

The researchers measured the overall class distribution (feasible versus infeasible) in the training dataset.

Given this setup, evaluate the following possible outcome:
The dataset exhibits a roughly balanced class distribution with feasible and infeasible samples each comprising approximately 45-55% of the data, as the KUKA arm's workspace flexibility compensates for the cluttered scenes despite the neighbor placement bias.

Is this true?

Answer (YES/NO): NO